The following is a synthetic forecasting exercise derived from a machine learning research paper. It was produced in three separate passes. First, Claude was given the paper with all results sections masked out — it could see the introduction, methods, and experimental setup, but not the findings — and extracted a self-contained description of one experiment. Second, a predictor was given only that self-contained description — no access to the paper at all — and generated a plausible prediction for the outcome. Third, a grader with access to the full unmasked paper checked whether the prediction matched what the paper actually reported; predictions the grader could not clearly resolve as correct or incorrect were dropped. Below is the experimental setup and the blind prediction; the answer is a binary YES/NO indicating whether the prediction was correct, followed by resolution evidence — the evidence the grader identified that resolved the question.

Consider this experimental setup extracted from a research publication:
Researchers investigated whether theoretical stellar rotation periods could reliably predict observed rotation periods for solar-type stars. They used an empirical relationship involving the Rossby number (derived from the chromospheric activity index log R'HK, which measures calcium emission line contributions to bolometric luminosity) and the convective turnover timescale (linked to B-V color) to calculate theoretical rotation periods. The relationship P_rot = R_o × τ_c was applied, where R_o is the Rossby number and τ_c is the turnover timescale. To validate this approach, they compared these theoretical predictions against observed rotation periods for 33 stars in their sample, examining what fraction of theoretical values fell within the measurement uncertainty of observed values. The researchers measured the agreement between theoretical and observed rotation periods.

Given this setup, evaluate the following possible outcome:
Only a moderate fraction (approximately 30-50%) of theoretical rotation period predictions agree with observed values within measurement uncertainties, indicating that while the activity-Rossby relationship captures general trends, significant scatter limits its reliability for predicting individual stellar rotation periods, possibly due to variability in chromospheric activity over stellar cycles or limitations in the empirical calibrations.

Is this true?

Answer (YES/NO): NO